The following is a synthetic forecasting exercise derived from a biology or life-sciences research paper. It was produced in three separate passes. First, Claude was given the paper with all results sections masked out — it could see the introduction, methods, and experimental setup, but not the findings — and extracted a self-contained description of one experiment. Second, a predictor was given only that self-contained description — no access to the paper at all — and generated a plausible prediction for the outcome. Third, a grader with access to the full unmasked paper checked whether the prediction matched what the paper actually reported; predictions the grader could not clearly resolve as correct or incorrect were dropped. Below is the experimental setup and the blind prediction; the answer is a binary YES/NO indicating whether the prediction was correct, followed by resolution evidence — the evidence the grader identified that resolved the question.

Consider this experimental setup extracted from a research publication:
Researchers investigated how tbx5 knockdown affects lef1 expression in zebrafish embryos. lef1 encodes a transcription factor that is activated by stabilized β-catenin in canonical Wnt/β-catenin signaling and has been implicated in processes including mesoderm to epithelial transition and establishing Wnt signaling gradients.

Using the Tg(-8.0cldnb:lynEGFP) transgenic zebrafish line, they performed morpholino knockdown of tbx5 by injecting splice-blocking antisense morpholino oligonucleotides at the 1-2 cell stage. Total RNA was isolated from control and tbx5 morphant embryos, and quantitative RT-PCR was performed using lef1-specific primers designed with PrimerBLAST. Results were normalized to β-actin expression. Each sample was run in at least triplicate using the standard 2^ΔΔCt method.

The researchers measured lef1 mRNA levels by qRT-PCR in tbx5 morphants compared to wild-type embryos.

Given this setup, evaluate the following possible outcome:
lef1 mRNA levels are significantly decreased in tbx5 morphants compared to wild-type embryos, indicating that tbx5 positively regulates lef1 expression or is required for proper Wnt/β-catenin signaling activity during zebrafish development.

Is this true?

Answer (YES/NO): YES